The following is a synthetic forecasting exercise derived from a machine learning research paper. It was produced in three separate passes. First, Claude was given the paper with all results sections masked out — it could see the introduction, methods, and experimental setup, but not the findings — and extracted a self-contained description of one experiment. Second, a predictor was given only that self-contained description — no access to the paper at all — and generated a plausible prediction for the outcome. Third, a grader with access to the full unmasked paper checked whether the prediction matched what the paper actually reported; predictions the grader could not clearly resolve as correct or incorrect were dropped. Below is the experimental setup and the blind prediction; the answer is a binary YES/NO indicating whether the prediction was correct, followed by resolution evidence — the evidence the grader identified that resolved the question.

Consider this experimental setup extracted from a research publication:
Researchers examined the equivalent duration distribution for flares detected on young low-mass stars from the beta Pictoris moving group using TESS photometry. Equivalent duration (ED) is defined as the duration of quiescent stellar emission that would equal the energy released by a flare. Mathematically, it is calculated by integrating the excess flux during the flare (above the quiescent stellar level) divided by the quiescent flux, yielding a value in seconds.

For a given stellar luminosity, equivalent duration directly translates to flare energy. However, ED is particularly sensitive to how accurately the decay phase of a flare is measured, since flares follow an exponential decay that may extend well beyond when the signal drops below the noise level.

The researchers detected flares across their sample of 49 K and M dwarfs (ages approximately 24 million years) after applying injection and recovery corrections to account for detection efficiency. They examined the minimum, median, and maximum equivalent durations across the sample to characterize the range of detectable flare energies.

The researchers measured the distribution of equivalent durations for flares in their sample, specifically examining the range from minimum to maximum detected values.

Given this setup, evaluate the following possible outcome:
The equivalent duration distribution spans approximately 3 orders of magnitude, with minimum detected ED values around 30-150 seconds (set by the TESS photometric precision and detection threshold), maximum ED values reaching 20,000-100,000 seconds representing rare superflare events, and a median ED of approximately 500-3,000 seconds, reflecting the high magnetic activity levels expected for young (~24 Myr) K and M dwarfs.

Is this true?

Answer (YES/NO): NO